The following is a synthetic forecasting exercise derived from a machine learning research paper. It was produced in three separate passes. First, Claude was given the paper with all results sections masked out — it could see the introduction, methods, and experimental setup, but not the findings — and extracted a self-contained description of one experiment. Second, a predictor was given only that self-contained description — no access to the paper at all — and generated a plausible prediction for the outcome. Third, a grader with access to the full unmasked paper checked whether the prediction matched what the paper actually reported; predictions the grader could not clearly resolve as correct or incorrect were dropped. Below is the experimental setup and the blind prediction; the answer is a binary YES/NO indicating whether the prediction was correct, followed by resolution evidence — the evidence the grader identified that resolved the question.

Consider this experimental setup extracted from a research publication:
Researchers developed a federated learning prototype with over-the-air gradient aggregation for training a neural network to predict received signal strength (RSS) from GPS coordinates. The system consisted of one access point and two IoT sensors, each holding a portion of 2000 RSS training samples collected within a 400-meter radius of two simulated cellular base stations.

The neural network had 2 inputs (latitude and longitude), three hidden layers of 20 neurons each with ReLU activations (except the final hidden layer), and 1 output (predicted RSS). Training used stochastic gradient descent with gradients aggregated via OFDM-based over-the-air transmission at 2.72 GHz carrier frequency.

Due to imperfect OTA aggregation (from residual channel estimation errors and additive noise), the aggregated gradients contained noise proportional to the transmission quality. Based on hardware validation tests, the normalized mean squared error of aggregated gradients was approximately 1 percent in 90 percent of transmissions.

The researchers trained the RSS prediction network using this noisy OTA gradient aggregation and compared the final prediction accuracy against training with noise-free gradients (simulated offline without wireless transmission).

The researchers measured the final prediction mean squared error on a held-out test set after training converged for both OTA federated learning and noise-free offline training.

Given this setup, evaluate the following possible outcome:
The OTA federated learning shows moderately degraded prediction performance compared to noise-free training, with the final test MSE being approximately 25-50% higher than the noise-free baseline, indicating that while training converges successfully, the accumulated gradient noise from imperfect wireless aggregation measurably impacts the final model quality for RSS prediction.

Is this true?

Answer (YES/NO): NO